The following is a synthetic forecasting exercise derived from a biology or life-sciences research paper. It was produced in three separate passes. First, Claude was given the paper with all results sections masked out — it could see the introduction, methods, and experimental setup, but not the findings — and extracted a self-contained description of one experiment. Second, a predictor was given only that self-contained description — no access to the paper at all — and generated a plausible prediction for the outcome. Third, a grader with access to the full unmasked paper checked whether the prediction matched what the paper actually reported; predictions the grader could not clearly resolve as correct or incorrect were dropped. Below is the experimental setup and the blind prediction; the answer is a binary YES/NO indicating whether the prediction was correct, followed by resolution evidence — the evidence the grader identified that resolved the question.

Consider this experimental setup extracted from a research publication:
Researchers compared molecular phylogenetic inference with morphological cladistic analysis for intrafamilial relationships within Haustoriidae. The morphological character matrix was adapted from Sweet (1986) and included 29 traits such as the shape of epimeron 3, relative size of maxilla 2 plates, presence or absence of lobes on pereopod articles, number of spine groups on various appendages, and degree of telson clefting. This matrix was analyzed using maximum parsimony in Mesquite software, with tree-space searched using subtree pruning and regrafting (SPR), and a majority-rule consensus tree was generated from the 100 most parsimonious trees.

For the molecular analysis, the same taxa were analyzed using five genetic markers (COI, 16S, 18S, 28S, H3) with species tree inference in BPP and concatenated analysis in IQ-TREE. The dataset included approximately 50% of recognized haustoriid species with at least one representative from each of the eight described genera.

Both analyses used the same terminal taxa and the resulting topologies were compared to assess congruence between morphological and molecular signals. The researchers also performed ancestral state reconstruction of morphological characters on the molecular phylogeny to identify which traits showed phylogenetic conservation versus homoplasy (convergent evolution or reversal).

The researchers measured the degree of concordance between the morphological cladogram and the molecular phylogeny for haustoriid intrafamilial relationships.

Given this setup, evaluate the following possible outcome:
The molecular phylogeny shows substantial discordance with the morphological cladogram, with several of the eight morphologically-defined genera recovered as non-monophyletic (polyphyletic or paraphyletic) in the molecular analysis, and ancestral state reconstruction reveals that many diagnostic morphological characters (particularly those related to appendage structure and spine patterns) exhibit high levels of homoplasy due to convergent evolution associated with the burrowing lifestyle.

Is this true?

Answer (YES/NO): NO